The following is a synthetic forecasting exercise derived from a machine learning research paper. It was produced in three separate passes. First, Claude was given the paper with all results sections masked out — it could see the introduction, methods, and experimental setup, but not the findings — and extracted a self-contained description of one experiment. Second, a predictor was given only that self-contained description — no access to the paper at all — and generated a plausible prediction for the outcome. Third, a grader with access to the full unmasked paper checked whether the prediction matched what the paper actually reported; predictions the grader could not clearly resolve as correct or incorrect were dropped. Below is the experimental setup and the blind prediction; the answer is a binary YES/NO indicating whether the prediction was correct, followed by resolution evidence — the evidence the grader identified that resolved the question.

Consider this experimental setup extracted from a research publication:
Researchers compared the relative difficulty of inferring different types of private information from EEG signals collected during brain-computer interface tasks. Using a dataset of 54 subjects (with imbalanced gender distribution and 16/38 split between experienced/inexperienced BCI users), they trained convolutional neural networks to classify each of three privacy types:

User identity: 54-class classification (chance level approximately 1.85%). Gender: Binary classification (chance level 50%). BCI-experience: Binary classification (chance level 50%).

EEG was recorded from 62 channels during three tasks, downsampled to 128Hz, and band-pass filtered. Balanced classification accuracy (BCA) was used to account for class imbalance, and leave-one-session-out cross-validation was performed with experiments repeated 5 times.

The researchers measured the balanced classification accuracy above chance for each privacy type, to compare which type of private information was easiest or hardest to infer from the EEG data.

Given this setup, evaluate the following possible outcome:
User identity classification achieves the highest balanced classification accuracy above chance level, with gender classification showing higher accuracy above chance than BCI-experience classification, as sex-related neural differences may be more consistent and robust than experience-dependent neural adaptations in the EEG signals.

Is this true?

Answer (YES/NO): YES